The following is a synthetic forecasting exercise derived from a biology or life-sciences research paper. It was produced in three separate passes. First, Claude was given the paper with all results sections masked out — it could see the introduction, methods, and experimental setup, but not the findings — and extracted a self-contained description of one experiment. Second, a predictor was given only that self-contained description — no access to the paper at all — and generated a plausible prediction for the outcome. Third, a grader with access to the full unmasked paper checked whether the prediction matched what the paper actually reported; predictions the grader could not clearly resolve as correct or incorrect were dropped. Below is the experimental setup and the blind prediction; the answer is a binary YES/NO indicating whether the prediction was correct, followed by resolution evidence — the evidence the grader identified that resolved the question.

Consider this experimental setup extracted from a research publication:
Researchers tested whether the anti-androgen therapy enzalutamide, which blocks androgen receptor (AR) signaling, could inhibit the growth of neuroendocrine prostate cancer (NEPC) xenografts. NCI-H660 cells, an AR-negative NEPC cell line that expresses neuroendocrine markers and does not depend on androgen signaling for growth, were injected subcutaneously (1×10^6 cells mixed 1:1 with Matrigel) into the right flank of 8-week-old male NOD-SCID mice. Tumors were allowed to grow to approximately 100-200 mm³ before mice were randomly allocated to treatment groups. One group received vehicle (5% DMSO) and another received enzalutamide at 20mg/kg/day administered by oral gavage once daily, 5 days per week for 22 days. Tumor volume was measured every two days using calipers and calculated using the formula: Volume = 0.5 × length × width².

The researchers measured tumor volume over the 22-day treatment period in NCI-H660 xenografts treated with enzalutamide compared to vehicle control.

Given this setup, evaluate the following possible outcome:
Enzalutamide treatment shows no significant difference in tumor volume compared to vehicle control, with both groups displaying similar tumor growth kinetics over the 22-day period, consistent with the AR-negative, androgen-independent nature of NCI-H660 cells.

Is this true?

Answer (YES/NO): YES